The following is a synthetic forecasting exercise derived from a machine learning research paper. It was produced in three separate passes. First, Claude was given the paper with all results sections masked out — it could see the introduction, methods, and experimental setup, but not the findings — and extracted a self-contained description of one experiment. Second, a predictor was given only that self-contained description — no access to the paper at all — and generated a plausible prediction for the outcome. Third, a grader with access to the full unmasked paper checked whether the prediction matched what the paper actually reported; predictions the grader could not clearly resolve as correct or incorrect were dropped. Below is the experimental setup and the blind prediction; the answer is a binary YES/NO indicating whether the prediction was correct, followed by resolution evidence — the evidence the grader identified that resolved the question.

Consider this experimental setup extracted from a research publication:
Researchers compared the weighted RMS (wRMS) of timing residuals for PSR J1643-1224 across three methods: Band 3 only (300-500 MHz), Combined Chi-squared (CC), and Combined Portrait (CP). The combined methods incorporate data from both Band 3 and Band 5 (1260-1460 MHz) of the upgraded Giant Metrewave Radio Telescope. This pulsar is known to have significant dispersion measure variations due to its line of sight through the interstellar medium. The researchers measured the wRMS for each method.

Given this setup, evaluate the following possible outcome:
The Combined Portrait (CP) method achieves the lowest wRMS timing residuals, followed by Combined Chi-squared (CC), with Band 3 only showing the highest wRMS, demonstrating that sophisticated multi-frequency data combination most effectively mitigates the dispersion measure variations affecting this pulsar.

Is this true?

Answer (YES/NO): NO